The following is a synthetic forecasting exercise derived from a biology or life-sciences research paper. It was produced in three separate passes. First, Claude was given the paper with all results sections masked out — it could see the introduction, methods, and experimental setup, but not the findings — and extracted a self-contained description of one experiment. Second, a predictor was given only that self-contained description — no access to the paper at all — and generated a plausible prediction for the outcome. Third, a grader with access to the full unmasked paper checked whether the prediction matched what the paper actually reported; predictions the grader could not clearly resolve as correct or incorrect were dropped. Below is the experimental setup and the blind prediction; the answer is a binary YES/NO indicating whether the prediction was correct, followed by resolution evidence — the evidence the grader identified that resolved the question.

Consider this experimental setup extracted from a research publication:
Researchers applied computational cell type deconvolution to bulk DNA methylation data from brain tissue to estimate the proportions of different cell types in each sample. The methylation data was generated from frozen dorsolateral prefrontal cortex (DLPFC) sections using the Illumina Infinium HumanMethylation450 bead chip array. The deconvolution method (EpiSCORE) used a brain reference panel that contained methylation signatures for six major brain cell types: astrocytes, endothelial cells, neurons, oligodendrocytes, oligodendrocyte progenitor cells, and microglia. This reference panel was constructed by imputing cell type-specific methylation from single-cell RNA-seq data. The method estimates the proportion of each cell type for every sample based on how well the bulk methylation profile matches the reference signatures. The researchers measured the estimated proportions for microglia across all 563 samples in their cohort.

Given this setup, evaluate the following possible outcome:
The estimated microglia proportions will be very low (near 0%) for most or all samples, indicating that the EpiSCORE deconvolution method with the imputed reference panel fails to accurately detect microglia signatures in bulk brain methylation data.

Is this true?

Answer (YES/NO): YES